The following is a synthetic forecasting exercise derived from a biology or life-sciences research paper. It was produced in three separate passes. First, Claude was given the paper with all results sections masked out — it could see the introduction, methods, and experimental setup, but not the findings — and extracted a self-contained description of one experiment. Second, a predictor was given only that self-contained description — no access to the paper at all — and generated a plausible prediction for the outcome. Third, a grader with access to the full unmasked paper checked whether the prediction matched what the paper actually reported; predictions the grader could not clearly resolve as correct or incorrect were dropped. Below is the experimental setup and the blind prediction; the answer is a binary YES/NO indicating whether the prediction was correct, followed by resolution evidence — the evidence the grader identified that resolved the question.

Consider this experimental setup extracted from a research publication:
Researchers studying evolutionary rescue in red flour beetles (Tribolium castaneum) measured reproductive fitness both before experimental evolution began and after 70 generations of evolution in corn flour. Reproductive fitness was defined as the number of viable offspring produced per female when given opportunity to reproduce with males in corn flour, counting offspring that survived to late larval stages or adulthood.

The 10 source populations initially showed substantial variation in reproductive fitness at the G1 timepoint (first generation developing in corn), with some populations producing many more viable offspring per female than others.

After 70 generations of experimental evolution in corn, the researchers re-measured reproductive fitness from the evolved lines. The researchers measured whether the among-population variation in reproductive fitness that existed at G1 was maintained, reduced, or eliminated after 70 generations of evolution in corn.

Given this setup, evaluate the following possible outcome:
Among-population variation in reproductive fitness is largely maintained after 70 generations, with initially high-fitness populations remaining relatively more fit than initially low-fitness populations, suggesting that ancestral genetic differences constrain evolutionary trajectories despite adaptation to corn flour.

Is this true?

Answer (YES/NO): NO